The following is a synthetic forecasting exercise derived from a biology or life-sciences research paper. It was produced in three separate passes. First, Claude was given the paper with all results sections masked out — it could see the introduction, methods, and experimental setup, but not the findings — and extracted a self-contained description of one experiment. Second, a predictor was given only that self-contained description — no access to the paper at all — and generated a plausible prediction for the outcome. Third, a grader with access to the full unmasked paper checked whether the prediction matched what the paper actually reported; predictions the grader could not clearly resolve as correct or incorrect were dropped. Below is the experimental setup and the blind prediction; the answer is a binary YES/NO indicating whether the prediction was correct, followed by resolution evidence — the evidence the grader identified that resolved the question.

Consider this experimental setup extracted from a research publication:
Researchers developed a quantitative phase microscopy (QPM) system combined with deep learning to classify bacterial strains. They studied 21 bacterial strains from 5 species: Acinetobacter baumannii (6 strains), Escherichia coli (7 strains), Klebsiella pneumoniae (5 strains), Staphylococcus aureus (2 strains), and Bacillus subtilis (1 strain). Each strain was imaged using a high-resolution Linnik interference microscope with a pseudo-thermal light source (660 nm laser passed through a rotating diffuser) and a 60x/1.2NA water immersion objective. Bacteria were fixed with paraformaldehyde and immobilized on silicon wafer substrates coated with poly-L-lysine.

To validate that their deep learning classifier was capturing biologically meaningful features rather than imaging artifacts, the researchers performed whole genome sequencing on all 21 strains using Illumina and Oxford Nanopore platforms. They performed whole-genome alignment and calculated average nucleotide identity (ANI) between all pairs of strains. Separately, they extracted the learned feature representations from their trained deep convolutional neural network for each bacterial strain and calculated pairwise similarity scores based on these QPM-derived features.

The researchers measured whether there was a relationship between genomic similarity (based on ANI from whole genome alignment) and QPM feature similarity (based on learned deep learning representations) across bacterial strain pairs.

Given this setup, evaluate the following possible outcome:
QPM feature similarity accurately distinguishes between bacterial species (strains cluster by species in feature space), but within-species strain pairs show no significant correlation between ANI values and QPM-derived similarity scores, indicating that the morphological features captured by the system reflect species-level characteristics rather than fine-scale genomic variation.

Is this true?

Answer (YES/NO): NO